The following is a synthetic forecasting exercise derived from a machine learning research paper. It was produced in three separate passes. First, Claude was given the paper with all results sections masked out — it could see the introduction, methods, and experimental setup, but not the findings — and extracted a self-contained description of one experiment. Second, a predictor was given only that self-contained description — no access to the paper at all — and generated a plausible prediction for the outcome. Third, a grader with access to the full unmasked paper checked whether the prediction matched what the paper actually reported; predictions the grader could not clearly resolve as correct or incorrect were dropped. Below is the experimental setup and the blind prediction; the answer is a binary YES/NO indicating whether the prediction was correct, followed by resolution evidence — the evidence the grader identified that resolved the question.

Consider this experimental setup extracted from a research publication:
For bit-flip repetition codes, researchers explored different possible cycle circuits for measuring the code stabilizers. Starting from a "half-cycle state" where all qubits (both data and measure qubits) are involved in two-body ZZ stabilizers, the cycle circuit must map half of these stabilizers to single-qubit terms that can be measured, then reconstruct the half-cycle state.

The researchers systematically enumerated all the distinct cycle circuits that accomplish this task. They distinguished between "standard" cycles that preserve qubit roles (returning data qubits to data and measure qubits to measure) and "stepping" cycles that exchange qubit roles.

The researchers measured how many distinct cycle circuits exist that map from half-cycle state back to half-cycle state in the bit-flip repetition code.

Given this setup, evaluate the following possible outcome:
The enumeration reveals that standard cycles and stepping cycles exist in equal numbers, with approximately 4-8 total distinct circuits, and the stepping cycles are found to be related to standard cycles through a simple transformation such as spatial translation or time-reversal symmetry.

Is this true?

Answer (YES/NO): NO